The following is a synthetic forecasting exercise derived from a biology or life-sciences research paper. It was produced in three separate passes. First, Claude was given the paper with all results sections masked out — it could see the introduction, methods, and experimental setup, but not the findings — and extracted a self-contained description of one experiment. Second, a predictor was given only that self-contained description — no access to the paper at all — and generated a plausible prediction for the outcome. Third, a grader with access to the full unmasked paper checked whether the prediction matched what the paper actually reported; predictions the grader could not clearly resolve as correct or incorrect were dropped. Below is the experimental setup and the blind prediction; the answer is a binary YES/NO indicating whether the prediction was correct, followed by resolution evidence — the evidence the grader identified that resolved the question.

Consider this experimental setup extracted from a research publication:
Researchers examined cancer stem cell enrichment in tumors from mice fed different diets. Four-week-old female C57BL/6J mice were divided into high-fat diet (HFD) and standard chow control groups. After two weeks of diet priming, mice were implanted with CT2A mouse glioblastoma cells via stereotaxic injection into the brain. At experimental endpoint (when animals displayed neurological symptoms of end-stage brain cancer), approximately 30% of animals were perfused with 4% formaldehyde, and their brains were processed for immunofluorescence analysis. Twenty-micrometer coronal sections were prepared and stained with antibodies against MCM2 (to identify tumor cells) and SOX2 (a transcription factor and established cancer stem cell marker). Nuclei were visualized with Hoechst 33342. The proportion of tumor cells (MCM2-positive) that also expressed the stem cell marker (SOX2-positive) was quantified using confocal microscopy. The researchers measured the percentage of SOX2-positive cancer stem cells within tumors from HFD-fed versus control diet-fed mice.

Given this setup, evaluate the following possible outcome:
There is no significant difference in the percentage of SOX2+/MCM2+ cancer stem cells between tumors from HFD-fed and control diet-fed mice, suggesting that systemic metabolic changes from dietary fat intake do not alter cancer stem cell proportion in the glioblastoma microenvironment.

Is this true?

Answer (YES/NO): NO